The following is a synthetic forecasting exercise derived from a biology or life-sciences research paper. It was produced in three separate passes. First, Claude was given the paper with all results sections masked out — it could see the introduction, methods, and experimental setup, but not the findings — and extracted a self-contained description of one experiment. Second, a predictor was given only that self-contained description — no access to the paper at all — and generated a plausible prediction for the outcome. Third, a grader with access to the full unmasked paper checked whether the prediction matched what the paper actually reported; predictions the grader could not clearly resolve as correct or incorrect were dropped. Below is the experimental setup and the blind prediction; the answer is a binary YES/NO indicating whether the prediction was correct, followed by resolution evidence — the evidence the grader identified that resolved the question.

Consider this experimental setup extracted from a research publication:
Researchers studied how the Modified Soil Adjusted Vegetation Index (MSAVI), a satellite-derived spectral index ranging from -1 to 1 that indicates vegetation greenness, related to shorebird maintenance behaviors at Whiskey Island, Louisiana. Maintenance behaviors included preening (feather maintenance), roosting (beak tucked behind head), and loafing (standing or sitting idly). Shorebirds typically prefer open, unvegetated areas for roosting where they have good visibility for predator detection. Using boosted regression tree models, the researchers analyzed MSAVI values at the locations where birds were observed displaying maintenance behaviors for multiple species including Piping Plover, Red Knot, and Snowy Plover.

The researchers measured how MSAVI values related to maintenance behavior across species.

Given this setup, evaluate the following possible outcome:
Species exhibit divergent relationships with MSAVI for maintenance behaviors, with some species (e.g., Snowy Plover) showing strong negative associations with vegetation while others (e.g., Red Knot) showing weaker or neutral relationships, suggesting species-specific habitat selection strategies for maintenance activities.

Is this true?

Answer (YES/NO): NO